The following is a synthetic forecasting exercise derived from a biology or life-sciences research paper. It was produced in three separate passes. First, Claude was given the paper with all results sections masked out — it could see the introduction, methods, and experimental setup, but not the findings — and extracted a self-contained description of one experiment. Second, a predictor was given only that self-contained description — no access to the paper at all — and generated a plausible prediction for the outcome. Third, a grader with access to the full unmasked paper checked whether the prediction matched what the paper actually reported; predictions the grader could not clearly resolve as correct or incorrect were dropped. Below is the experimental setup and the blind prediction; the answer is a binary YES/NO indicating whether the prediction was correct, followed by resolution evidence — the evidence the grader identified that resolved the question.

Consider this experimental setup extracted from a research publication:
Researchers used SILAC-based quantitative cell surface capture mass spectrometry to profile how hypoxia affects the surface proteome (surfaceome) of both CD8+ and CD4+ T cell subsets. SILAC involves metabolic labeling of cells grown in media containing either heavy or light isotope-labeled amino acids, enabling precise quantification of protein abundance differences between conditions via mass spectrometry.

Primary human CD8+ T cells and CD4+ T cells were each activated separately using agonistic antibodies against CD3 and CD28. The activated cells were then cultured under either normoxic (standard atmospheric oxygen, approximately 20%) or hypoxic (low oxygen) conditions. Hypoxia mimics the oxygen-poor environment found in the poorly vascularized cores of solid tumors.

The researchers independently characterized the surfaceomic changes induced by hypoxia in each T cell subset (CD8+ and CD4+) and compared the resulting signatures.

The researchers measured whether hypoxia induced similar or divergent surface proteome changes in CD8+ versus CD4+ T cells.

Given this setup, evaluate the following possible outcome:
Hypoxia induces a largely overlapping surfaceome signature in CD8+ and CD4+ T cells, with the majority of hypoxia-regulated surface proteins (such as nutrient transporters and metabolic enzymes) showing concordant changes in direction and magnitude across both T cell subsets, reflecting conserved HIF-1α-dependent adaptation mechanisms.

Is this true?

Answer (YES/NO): NO